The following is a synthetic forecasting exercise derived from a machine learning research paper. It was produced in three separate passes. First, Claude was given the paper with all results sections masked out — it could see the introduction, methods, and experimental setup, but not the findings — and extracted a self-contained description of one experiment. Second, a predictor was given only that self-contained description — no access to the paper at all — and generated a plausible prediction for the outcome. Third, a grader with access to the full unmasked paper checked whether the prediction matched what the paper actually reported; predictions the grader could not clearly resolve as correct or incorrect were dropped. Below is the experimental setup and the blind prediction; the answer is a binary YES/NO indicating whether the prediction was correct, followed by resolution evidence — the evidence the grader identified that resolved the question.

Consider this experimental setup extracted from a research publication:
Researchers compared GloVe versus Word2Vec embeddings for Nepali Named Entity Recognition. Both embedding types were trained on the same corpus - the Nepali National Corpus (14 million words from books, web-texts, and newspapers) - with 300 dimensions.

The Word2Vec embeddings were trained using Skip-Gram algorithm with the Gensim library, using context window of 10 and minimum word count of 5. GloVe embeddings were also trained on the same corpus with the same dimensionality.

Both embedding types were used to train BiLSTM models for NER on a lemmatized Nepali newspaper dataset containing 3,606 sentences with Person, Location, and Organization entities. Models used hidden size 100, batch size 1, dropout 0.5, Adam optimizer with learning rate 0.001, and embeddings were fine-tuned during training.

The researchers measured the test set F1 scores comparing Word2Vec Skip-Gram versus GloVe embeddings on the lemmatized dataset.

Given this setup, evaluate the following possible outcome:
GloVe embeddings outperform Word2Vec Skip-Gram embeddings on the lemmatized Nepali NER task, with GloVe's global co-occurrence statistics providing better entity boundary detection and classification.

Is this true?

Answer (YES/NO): NO